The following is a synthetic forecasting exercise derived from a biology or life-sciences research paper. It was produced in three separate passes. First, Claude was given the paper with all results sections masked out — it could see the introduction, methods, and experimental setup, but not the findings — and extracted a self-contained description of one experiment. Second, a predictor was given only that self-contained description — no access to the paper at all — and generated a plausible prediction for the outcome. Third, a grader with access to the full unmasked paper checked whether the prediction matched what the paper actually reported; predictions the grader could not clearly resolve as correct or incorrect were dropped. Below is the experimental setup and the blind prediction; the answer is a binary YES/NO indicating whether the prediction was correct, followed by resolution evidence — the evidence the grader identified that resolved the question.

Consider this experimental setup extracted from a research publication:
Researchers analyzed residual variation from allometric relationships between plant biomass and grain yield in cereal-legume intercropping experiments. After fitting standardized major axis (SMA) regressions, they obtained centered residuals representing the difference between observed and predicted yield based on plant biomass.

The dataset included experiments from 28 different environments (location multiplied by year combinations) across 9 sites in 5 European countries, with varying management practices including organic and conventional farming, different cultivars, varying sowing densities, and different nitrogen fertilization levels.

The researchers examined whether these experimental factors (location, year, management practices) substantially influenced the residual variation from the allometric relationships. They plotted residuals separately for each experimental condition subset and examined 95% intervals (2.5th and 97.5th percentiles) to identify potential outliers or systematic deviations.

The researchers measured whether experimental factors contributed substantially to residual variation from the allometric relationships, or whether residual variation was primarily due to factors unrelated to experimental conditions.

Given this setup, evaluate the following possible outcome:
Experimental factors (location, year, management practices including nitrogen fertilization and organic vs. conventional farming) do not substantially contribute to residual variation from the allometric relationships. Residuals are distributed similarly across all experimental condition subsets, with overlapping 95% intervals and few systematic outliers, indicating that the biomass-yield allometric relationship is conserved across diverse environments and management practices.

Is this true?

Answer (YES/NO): YES